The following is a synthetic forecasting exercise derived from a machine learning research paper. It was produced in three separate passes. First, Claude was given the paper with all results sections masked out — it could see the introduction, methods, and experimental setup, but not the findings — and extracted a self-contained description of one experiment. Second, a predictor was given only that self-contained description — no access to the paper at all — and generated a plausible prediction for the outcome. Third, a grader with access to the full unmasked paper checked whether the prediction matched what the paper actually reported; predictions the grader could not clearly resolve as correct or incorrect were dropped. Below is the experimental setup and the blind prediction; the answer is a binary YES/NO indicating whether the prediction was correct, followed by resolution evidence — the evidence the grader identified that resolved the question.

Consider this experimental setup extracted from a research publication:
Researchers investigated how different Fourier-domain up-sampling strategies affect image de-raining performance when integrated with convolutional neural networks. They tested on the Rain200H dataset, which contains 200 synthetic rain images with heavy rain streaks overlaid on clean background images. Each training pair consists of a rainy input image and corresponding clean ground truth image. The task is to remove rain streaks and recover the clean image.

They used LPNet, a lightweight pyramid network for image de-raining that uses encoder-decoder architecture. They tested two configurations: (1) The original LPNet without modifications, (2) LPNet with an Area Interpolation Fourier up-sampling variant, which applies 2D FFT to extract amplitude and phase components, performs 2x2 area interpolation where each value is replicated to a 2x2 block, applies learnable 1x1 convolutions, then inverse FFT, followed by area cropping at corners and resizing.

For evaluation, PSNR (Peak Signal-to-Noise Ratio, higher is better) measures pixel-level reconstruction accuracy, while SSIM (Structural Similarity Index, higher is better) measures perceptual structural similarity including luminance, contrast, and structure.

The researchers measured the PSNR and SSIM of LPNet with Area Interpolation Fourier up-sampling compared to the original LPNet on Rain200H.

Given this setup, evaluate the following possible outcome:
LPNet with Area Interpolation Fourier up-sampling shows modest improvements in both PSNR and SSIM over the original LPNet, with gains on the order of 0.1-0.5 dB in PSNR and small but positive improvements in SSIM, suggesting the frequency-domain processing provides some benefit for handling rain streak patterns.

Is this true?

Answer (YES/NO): NO